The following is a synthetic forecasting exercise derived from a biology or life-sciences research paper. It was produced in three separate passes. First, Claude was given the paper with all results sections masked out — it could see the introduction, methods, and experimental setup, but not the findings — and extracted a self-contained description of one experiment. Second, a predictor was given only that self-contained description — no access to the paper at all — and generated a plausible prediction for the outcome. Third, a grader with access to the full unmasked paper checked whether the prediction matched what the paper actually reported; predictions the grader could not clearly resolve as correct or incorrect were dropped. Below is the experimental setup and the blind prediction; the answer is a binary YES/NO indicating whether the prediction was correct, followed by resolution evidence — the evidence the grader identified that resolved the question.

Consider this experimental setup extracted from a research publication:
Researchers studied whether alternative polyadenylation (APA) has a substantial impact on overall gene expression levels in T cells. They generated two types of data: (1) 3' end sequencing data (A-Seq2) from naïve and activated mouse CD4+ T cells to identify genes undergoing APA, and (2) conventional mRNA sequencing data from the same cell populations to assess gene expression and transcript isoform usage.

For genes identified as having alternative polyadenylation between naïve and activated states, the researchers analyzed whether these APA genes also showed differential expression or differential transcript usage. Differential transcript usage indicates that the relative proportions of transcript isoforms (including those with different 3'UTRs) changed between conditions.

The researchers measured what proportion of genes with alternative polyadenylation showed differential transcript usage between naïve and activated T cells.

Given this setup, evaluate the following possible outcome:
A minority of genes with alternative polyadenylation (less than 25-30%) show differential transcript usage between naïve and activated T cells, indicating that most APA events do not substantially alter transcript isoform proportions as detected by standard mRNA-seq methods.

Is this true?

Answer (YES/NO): YES